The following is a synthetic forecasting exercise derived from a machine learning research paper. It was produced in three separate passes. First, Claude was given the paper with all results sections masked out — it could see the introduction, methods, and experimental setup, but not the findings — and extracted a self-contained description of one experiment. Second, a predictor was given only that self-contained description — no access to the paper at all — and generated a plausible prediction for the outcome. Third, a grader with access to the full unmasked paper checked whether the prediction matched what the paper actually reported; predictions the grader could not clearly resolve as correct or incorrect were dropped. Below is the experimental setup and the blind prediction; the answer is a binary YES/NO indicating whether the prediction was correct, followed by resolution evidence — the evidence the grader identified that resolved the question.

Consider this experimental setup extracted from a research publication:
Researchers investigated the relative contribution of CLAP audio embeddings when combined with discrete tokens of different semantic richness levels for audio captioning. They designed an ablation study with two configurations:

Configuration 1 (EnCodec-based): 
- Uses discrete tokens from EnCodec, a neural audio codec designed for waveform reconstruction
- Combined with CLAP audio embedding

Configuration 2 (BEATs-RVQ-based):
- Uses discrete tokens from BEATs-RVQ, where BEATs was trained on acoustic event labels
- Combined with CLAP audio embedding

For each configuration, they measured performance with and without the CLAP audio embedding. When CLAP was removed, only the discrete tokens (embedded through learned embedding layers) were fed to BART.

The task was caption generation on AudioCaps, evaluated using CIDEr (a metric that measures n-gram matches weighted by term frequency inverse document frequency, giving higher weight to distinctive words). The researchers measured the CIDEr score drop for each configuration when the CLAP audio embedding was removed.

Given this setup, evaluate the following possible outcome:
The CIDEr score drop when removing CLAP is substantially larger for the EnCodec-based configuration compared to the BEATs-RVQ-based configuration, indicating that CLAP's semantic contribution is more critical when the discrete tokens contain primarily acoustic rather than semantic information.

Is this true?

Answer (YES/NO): YES